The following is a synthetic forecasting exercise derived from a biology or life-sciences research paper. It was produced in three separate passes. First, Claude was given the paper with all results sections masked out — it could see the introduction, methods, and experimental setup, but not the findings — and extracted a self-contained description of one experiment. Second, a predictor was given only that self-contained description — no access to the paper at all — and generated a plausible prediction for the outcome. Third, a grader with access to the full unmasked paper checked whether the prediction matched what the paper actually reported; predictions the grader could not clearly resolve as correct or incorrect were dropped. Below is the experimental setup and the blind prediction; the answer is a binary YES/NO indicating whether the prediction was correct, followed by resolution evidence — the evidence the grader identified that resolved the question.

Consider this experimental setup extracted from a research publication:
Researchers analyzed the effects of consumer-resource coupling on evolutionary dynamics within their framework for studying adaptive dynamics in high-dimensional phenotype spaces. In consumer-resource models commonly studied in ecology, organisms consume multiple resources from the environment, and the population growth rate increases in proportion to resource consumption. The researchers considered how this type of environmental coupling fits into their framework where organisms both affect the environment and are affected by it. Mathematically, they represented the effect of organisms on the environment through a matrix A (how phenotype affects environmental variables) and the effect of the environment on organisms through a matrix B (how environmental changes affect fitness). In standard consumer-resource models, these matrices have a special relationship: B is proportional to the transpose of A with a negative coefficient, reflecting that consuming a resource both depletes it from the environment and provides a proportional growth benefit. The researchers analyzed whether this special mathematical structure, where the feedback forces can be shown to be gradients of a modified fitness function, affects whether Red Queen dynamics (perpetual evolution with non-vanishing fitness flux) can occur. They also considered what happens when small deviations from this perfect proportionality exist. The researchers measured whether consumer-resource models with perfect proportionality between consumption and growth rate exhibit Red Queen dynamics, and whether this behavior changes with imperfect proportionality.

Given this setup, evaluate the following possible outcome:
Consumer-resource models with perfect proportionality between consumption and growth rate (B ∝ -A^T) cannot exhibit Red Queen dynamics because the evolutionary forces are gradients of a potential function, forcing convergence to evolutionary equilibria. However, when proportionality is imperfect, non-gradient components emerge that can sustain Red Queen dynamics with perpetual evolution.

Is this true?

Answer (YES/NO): YES